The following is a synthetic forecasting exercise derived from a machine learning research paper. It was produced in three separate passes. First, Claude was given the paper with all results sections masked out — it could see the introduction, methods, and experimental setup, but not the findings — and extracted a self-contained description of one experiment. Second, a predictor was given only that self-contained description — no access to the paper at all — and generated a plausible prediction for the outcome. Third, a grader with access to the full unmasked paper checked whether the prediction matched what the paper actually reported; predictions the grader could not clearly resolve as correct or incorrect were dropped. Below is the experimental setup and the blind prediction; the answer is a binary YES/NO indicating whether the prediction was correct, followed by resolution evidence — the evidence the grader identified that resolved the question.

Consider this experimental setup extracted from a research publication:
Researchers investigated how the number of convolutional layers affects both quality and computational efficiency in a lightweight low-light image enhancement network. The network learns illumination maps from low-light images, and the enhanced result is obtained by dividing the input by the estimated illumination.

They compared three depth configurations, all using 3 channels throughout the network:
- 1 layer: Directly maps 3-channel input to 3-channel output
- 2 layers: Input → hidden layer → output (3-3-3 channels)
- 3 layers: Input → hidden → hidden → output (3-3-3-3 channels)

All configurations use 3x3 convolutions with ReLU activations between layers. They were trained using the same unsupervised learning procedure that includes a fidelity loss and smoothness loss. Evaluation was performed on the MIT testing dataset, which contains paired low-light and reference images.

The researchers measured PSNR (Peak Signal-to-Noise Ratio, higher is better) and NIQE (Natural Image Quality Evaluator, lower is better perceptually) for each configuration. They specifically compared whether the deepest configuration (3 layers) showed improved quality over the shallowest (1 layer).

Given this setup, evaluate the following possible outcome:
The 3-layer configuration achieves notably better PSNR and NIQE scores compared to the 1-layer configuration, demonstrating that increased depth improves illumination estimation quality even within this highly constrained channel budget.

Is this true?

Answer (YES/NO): NO